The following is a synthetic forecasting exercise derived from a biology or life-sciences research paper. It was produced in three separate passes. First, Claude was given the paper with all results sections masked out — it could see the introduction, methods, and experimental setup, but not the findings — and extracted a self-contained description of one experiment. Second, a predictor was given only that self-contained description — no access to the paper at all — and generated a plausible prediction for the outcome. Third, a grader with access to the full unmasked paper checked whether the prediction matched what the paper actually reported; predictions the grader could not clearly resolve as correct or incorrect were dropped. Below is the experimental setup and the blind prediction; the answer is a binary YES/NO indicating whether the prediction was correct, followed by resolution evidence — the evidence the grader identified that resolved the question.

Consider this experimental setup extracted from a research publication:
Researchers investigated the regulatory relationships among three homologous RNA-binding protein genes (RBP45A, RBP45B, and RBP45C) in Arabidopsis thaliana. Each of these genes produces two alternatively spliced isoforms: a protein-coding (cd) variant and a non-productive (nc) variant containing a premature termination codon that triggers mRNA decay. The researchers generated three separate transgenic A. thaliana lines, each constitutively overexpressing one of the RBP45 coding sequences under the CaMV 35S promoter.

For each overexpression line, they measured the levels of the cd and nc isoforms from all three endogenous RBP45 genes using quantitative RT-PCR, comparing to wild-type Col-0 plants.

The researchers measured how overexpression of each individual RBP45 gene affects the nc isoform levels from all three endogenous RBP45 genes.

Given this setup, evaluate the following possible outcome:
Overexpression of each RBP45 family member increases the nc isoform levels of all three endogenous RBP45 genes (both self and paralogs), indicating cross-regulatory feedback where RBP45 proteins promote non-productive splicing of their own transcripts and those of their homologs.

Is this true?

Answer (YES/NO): NO